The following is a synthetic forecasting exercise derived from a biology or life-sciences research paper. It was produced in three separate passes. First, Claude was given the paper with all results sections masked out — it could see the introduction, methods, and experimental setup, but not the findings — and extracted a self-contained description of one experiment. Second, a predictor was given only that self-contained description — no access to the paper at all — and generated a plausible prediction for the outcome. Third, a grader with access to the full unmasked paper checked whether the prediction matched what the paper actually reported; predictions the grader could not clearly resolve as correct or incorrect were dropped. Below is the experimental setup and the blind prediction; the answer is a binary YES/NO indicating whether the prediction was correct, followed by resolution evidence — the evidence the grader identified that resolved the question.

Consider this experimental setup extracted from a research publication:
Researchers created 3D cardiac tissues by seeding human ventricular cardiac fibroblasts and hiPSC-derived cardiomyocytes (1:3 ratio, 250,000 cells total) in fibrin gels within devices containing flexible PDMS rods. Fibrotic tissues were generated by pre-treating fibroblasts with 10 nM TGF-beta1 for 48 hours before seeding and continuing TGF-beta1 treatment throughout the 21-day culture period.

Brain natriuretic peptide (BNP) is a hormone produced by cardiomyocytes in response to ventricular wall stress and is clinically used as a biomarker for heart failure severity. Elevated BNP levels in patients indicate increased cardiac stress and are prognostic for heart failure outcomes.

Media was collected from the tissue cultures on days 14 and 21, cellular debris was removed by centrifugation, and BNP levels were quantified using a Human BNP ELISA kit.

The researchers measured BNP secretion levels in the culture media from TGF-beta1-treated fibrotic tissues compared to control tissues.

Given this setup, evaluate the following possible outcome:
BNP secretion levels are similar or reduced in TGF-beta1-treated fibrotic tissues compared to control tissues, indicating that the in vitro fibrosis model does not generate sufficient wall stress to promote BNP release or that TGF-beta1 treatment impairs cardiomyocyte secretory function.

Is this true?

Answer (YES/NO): NO